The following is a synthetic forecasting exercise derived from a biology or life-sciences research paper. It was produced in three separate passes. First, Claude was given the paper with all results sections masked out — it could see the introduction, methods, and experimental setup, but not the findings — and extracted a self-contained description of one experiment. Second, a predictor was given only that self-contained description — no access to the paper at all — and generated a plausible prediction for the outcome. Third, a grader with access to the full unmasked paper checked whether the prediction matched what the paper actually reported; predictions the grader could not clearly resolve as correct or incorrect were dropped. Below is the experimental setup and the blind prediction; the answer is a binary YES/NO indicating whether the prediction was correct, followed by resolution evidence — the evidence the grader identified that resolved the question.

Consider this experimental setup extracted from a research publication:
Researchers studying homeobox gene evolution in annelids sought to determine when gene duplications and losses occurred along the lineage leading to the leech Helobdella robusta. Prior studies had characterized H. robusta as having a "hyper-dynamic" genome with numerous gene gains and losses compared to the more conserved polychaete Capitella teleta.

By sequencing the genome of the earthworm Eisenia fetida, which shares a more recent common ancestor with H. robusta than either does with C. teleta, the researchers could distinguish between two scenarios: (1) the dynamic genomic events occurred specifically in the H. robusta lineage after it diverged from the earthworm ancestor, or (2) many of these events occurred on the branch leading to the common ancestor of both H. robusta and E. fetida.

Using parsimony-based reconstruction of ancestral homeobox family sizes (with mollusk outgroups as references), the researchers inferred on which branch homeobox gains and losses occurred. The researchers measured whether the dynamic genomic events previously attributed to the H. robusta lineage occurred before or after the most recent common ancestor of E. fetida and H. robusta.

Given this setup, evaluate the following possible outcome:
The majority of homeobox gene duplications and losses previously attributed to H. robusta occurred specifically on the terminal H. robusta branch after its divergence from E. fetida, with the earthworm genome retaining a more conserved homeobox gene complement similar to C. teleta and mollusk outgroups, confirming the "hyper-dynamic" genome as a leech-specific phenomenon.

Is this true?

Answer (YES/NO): NO